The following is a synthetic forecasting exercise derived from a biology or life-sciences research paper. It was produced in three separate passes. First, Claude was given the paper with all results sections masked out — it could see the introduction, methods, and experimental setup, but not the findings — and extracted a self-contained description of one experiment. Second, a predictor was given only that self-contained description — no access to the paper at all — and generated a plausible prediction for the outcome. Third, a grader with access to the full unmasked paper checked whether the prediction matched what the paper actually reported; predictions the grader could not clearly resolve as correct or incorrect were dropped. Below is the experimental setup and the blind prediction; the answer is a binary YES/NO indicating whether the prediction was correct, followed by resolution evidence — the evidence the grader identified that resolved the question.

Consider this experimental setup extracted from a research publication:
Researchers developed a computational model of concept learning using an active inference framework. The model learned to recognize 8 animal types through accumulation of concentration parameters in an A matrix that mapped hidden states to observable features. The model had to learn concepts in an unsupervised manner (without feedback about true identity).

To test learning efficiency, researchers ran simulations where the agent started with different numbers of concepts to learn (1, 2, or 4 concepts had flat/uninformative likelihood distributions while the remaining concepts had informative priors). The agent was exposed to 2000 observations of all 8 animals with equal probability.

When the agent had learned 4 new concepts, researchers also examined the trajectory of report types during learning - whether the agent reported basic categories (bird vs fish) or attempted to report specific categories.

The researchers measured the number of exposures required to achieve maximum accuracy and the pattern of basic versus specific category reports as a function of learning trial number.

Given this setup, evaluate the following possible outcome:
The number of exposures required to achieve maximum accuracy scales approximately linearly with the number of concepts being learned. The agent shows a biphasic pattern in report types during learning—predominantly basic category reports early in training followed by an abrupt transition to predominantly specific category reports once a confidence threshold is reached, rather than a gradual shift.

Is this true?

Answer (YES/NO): NO